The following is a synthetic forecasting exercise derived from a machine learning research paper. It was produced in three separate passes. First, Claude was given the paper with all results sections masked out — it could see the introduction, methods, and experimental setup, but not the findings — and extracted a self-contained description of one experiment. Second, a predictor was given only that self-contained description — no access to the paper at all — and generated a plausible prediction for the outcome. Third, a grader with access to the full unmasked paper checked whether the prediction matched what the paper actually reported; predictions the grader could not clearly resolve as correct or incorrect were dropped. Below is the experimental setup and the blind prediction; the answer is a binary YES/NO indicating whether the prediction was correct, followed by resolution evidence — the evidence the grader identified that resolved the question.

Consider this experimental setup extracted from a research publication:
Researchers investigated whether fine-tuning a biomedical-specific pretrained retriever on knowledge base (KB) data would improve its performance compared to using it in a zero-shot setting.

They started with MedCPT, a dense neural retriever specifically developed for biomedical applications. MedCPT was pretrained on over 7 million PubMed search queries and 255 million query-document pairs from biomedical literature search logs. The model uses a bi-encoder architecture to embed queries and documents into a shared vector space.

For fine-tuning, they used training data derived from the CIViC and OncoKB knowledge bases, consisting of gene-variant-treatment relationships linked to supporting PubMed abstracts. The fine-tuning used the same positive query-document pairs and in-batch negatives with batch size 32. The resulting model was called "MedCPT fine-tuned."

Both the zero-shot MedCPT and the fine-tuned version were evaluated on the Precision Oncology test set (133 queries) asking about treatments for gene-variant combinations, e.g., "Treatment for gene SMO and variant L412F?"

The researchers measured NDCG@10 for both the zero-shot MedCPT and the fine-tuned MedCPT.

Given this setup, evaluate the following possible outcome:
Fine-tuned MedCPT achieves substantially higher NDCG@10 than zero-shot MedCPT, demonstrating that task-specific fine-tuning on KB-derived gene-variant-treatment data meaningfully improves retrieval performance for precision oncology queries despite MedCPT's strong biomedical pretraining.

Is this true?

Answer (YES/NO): YES